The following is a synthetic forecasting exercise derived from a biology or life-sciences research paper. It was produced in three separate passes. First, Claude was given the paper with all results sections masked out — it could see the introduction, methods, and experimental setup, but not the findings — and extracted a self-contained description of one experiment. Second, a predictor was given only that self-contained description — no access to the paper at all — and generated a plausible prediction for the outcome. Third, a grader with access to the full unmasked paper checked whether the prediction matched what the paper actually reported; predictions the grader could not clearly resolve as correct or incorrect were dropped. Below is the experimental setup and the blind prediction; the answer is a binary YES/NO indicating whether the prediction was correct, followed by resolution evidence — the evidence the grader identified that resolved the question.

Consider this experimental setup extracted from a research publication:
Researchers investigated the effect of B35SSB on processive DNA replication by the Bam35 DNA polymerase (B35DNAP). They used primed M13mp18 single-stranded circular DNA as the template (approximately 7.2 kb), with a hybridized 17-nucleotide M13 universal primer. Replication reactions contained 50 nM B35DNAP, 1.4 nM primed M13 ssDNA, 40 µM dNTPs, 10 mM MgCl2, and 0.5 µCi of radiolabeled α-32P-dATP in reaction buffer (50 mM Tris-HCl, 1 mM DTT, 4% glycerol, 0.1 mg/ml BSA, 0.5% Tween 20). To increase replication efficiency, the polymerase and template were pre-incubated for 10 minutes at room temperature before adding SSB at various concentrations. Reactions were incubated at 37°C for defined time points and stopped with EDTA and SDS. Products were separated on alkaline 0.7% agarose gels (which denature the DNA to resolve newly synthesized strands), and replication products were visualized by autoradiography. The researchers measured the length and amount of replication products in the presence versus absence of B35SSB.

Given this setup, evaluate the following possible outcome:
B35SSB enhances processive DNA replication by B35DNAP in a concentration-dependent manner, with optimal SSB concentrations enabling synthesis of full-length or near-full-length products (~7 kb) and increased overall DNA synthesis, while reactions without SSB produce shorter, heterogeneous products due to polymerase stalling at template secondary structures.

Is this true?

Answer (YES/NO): NO